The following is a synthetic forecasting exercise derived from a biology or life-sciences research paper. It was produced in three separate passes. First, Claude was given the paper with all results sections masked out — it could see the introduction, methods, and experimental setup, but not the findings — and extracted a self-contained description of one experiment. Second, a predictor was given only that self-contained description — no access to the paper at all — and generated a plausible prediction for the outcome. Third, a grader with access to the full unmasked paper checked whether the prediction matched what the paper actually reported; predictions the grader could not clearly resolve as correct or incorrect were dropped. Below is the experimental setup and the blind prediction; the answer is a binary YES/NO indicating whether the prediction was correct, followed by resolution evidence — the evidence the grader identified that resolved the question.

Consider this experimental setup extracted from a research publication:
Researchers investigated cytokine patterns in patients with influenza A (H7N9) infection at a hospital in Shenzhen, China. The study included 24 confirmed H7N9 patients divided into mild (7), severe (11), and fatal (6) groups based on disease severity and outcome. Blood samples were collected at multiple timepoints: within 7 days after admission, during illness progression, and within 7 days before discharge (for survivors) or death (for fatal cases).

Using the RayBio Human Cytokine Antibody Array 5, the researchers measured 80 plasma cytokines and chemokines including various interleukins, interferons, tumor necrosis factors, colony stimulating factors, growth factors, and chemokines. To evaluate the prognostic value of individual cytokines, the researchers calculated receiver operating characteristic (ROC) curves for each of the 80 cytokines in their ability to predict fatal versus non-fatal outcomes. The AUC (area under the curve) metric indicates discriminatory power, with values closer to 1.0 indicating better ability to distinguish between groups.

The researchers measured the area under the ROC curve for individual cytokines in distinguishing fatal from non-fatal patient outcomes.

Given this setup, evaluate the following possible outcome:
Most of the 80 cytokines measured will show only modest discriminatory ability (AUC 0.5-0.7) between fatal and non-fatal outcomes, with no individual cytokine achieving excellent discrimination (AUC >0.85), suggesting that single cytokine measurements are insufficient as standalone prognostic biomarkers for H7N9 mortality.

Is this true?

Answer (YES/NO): NO